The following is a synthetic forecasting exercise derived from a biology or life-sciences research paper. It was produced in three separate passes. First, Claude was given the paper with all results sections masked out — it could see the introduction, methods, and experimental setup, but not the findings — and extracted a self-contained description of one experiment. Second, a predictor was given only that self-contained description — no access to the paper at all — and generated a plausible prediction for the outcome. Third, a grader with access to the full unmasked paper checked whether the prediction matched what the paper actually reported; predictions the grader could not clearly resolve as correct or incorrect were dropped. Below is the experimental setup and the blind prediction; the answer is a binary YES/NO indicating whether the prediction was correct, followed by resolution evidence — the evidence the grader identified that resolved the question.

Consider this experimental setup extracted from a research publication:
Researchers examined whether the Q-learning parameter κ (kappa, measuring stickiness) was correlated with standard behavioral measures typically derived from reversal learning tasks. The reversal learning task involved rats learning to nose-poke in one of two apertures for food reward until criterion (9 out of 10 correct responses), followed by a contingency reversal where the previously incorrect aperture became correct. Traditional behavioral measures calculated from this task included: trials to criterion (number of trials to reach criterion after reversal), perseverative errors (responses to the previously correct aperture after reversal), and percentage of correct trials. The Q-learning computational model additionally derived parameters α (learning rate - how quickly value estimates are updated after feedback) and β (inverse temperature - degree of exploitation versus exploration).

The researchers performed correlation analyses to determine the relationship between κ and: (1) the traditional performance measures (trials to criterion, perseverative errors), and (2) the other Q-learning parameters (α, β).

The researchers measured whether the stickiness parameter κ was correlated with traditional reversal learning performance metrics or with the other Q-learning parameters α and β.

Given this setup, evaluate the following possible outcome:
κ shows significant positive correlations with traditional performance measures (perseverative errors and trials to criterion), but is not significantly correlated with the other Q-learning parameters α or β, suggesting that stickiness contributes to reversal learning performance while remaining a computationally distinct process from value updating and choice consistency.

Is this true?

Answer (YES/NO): NO